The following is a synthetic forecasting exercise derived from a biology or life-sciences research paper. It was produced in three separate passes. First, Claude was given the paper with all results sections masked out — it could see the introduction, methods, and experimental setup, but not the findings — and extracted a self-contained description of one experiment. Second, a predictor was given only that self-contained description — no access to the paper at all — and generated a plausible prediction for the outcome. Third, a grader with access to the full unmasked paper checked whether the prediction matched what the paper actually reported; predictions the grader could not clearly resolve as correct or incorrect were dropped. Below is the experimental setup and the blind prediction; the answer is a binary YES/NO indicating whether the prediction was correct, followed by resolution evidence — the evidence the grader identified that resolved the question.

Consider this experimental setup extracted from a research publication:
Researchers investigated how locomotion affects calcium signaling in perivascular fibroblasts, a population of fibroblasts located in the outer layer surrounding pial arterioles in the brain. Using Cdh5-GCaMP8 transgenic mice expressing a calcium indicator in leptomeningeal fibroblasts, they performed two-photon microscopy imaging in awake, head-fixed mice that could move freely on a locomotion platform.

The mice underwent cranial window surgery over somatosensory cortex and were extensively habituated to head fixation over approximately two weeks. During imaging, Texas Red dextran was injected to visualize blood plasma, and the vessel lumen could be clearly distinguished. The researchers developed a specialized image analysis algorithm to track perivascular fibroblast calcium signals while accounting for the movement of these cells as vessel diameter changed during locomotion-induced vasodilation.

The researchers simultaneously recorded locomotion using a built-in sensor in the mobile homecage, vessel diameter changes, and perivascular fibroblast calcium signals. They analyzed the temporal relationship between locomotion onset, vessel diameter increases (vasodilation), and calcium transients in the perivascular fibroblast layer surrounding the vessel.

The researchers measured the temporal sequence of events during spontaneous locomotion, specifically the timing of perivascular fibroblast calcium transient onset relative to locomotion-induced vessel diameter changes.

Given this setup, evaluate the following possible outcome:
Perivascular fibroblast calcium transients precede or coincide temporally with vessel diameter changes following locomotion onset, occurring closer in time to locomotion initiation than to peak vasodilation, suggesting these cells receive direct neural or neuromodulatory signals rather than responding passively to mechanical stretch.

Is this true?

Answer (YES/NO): NO